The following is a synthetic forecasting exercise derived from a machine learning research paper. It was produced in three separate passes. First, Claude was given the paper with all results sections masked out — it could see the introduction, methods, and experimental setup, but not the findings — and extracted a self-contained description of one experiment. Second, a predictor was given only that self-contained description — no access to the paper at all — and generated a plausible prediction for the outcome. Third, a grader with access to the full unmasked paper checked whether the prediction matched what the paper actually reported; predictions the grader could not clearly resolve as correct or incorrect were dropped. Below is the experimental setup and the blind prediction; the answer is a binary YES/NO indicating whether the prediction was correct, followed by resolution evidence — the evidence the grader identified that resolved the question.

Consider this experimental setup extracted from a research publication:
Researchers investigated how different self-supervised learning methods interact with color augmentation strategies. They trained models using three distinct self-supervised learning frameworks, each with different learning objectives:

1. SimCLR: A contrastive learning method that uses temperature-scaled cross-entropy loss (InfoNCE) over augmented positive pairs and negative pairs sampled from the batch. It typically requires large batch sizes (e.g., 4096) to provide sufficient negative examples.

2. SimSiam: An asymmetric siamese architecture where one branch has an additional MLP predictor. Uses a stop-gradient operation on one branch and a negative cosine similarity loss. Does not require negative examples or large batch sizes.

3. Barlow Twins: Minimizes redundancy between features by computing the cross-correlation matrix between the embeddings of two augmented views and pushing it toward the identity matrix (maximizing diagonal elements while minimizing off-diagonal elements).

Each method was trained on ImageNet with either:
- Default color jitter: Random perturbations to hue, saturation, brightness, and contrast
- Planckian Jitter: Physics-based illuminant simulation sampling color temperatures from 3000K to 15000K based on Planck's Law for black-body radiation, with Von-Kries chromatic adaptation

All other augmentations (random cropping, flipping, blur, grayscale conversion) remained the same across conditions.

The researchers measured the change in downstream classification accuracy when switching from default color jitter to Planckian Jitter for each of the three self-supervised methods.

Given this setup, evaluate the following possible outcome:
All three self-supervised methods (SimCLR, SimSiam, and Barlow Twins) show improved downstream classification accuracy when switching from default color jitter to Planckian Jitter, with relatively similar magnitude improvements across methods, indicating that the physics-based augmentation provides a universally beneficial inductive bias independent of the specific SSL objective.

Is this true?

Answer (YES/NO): NO